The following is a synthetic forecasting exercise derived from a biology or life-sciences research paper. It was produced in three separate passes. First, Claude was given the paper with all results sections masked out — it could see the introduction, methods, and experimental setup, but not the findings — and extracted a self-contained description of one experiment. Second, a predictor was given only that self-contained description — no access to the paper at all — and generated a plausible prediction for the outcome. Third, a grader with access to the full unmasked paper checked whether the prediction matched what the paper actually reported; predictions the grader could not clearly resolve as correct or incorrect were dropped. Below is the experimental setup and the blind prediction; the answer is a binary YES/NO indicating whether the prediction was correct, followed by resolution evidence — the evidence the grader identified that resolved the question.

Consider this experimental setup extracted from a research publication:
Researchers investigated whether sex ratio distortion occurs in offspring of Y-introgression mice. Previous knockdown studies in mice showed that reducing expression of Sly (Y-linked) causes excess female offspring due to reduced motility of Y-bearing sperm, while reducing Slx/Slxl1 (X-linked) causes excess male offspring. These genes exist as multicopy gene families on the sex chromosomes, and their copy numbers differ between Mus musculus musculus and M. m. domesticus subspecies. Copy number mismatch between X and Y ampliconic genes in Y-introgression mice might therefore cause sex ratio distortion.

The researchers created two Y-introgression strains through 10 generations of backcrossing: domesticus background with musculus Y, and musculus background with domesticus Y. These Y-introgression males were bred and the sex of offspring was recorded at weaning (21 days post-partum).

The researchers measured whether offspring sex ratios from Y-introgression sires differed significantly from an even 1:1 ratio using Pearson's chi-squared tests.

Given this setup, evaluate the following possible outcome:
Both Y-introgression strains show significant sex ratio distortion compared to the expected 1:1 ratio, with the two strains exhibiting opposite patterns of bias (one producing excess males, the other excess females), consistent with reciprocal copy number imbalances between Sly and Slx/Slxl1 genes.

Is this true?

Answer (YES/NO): NO